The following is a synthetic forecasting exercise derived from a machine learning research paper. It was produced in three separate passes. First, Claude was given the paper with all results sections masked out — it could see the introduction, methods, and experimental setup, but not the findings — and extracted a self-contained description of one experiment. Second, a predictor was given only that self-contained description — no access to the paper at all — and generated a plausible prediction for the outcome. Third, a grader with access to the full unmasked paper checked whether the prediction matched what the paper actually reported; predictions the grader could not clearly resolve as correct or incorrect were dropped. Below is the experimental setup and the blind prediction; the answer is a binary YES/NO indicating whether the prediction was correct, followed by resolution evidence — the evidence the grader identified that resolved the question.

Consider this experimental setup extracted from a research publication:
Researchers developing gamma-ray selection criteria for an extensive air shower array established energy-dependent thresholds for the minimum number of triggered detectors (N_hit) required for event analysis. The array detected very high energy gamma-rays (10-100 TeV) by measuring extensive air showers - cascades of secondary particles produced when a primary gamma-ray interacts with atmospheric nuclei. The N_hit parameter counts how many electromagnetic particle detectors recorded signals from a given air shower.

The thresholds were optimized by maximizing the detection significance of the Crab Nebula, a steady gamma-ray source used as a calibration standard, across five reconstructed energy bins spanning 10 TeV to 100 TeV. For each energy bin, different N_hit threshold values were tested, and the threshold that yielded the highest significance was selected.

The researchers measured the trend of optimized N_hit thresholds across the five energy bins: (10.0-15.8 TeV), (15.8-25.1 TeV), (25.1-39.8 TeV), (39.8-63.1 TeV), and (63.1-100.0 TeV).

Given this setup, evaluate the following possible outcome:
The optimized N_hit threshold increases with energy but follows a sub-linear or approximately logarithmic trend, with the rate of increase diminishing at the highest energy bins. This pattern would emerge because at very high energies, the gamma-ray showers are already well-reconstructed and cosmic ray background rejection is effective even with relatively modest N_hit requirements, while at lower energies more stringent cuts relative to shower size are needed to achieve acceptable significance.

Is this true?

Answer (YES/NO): NO